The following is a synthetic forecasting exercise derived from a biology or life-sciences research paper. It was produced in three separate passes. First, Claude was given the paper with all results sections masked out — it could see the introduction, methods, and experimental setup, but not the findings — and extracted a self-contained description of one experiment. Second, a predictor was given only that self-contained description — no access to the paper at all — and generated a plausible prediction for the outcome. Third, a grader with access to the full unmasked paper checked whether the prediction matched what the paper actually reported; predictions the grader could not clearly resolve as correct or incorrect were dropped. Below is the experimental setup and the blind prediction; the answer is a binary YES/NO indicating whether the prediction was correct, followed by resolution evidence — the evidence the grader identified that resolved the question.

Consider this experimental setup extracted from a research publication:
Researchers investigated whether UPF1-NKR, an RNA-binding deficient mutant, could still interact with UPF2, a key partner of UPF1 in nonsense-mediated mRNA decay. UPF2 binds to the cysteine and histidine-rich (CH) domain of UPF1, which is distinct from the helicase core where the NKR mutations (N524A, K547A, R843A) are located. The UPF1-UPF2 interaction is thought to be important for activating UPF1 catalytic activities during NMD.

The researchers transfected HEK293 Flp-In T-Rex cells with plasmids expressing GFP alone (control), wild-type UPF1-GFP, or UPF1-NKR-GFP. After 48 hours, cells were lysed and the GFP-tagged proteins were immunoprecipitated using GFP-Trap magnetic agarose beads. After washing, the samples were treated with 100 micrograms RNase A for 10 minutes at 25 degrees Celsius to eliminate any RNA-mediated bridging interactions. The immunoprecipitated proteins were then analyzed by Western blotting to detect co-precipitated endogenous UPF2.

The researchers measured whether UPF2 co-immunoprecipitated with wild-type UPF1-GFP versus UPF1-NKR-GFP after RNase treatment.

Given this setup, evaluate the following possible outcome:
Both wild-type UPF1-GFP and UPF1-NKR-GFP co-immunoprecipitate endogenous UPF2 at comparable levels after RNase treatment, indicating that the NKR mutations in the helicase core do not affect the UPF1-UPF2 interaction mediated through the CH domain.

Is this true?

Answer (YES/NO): YES